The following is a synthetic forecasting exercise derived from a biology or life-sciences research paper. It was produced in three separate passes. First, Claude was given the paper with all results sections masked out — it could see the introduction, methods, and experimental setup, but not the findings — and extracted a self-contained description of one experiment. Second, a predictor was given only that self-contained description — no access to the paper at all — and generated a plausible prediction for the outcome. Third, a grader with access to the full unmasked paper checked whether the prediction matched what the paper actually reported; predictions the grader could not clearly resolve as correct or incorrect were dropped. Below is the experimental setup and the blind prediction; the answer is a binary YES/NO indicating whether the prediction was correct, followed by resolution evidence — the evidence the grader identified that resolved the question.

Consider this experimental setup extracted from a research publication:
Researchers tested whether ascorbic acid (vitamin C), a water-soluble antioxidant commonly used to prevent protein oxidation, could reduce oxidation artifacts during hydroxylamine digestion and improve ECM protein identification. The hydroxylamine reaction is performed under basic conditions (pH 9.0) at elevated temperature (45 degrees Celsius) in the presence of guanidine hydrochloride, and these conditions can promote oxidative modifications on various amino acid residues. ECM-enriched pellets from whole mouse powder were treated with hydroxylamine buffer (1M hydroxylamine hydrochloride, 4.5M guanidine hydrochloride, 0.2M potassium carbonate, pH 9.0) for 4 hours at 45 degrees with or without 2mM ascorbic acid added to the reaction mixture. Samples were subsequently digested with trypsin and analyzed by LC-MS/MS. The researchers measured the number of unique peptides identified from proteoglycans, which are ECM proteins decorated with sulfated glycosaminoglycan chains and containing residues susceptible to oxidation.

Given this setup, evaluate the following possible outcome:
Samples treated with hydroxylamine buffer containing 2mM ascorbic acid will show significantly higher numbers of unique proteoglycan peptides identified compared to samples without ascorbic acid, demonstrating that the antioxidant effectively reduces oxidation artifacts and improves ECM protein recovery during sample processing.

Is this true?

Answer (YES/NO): NO